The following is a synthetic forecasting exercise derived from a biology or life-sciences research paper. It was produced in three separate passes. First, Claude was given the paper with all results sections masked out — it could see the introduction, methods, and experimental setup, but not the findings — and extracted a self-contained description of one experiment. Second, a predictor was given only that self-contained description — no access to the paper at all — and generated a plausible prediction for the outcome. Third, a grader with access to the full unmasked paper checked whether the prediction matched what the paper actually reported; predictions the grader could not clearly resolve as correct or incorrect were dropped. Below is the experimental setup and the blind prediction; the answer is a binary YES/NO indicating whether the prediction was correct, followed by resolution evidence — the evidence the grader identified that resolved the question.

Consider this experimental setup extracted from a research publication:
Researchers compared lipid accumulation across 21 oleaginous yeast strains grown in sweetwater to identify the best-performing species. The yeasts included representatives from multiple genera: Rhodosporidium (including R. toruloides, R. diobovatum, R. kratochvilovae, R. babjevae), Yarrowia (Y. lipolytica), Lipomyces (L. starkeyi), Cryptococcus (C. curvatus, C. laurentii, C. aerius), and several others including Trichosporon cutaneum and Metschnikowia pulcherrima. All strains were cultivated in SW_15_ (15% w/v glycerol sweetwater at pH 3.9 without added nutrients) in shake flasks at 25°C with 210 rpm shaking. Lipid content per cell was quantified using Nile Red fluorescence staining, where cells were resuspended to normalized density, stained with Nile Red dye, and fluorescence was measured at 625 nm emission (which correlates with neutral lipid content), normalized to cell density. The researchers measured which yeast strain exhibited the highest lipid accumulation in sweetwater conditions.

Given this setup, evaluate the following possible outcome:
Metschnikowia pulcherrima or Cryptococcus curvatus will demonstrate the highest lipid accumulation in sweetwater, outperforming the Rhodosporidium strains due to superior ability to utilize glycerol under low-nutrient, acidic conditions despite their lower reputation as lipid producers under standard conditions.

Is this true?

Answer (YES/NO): NO